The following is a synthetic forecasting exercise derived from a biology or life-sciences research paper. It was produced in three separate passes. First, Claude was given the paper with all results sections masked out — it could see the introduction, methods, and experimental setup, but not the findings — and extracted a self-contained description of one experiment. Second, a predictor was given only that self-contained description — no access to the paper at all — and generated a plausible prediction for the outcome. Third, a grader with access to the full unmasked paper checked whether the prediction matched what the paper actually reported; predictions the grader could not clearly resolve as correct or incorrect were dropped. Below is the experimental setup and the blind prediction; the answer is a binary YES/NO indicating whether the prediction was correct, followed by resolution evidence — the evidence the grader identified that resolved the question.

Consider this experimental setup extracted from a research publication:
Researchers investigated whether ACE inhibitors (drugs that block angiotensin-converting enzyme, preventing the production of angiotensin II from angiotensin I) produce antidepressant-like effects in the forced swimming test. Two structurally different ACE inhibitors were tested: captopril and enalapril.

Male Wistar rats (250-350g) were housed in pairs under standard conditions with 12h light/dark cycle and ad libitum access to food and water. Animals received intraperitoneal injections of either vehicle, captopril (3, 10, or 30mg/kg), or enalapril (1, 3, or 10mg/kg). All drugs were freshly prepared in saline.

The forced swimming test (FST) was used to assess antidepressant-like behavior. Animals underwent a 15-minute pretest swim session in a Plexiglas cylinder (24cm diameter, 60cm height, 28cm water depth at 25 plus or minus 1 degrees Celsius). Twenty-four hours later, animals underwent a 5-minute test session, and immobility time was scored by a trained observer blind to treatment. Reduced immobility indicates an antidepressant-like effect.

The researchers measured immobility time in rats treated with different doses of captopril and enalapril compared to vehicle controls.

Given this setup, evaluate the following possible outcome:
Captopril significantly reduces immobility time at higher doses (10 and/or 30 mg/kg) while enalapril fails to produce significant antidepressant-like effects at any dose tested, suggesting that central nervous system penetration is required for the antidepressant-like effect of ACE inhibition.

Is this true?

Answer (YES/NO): NO